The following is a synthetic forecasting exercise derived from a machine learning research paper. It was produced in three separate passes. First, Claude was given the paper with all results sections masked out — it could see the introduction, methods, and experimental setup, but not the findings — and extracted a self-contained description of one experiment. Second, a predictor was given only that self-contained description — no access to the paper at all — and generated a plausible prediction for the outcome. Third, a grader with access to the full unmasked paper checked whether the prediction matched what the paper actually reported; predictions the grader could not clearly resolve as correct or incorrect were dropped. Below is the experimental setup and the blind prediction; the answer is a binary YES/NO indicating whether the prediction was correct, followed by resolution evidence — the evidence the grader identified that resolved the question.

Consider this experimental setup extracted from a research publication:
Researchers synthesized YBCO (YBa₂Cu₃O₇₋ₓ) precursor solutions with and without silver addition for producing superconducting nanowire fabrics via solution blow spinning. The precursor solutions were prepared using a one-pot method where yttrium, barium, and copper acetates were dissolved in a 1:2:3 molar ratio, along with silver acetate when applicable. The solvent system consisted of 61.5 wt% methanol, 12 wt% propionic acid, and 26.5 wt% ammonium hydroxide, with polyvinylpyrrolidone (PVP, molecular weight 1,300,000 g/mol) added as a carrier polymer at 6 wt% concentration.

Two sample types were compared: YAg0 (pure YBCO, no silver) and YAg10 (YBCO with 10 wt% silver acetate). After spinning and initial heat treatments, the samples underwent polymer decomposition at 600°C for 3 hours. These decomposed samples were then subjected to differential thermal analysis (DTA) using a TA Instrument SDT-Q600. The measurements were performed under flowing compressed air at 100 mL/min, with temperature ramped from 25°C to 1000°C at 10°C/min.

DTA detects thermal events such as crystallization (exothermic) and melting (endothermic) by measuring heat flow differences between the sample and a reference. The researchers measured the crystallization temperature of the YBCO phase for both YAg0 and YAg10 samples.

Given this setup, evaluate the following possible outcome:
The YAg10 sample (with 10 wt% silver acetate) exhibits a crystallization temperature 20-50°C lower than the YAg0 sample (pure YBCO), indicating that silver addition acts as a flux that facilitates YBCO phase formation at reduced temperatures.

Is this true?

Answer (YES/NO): YES